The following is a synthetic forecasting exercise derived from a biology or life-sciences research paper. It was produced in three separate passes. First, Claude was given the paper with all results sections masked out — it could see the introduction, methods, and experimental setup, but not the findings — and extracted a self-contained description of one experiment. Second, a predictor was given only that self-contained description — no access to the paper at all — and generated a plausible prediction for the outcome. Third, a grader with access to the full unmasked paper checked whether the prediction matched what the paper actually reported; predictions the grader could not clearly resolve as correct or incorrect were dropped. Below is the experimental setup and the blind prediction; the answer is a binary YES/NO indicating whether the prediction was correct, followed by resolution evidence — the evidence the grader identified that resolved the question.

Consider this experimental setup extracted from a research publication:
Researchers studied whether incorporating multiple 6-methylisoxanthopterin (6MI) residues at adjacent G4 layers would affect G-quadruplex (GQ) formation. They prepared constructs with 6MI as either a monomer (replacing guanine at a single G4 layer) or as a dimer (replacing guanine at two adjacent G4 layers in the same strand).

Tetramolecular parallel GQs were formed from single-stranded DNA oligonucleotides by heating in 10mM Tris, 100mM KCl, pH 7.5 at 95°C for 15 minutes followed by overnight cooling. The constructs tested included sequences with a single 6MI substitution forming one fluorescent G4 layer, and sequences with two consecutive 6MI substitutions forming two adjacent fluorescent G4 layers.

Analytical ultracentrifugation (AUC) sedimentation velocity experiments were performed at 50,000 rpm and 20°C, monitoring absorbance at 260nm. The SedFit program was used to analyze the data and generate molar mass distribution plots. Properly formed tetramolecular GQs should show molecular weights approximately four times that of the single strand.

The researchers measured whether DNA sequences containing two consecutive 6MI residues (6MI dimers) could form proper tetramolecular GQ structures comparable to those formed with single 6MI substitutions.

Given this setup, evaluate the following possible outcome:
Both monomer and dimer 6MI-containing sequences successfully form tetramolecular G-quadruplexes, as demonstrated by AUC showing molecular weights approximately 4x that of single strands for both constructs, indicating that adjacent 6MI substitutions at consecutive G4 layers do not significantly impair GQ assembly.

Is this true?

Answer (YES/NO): YES